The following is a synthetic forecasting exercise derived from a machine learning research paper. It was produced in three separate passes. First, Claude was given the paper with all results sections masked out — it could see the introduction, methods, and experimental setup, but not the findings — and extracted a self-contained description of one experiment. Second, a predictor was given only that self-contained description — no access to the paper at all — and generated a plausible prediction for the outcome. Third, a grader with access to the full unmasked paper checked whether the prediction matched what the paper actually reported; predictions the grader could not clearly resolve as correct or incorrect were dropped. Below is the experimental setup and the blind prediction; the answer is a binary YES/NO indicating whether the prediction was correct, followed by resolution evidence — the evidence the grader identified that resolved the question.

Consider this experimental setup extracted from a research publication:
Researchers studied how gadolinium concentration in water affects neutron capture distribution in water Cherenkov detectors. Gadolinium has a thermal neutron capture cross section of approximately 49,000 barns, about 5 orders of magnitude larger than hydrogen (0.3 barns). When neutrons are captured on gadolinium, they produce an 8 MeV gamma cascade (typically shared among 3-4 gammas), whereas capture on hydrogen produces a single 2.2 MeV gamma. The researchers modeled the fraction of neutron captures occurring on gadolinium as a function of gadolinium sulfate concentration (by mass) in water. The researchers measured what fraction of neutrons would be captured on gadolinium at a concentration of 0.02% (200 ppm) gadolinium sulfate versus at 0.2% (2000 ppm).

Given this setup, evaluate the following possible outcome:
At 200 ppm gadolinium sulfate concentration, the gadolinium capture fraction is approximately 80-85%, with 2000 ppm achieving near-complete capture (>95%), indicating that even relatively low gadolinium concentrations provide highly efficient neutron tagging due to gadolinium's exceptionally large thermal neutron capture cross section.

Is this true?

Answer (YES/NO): NO